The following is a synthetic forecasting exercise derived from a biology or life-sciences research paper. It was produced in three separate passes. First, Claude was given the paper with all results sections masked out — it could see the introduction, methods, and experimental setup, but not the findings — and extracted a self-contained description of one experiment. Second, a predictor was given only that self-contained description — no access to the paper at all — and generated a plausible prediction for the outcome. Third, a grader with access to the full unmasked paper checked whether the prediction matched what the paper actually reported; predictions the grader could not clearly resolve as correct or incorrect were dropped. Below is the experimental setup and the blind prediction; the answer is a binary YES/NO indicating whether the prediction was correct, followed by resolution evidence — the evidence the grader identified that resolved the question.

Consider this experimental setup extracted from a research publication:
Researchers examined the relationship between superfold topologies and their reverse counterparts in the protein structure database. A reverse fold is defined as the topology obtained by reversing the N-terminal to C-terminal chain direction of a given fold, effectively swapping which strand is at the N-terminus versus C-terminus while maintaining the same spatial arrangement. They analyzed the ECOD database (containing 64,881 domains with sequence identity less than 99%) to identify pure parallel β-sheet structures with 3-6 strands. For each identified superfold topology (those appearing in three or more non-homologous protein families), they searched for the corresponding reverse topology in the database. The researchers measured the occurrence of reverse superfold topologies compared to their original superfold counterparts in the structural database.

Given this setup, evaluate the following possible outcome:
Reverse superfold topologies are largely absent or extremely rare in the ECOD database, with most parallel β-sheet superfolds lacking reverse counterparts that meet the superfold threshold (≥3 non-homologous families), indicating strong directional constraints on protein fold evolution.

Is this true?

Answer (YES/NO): YES